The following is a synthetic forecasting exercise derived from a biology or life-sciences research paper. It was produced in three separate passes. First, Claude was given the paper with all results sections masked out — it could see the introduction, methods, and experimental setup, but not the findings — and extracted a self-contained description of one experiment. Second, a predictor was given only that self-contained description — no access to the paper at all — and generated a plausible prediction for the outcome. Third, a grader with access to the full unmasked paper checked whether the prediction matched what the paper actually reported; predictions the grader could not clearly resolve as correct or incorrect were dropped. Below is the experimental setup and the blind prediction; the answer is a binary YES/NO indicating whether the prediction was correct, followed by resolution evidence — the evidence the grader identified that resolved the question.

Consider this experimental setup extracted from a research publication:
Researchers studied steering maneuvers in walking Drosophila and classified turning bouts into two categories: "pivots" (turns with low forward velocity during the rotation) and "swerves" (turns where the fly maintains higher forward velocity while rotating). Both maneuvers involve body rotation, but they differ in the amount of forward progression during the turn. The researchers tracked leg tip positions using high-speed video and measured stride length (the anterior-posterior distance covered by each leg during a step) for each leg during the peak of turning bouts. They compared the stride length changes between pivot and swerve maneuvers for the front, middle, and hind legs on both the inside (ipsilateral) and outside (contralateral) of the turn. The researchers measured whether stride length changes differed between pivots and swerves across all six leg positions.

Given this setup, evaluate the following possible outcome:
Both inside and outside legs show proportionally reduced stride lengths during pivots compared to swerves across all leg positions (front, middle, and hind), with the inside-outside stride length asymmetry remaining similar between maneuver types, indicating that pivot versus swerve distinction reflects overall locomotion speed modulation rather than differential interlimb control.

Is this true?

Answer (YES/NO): NO